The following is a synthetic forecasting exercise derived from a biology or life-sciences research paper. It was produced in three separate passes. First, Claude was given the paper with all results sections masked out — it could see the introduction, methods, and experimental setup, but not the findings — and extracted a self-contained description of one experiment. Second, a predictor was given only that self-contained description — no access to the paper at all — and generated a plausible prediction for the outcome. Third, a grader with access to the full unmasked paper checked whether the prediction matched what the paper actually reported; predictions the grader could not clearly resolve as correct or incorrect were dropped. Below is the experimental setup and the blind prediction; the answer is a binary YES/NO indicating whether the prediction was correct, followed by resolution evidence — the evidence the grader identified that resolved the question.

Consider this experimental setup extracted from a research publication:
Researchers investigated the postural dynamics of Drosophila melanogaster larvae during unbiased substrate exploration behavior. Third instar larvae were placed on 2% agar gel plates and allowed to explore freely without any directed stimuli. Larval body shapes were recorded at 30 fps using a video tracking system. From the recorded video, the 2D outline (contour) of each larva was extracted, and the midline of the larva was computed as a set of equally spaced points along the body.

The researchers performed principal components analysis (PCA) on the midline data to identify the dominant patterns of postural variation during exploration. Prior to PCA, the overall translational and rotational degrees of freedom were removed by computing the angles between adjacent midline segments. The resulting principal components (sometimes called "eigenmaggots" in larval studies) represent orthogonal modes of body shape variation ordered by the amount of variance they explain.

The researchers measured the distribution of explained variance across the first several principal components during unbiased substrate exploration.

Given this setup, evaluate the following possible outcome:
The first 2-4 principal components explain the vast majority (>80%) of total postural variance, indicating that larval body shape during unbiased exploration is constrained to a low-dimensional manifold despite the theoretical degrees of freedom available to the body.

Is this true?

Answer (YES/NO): YES